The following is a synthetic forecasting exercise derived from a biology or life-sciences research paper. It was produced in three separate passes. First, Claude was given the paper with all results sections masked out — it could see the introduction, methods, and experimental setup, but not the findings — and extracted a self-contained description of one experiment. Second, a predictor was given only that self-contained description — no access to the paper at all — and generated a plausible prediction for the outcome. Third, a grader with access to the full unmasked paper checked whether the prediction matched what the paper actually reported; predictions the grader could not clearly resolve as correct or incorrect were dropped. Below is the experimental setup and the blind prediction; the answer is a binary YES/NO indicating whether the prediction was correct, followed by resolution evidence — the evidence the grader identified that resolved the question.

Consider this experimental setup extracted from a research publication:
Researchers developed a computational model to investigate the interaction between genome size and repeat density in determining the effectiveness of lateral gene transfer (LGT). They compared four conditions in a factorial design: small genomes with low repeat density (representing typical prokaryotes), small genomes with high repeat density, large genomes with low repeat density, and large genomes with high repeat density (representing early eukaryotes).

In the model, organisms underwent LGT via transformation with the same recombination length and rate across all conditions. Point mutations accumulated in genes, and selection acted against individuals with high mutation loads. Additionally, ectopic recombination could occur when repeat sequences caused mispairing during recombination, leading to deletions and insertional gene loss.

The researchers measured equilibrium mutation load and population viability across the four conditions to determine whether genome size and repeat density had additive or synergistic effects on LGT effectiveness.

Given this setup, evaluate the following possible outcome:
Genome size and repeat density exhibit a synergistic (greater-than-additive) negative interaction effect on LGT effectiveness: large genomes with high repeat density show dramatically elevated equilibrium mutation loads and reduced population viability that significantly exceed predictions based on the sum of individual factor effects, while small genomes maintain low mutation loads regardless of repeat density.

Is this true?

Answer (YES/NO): NO